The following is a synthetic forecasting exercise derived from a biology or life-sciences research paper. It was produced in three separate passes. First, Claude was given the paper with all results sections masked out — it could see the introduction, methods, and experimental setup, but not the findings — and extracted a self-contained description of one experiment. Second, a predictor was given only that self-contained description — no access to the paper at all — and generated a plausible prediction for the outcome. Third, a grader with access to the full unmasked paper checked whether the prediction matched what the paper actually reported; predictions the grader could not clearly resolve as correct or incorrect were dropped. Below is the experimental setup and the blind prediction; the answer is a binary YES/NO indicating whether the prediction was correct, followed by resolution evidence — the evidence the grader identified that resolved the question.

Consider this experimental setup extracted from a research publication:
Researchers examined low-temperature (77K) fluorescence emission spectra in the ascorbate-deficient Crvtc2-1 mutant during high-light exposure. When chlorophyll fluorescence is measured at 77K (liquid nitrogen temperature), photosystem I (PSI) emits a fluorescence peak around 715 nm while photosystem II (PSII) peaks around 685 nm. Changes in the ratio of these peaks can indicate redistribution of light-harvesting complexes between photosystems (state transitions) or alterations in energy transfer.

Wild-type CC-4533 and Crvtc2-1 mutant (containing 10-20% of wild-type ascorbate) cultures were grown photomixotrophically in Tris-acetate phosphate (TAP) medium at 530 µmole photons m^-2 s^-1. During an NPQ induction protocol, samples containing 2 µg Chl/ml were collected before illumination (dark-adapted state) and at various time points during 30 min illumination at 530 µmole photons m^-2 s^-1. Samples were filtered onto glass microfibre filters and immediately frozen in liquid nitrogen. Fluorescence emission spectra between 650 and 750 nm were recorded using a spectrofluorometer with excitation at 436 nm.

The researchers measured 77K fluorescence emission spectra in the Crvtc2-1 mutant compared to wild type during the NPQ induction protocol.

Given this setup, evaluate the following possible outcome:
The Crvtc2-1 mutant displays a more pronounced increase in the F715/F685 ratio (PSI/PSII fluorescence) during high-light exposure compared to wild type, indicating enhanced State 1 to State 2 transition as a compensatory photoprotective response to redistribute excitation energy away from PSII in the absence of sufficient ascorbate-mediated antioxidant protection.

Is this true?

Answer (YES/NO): NO